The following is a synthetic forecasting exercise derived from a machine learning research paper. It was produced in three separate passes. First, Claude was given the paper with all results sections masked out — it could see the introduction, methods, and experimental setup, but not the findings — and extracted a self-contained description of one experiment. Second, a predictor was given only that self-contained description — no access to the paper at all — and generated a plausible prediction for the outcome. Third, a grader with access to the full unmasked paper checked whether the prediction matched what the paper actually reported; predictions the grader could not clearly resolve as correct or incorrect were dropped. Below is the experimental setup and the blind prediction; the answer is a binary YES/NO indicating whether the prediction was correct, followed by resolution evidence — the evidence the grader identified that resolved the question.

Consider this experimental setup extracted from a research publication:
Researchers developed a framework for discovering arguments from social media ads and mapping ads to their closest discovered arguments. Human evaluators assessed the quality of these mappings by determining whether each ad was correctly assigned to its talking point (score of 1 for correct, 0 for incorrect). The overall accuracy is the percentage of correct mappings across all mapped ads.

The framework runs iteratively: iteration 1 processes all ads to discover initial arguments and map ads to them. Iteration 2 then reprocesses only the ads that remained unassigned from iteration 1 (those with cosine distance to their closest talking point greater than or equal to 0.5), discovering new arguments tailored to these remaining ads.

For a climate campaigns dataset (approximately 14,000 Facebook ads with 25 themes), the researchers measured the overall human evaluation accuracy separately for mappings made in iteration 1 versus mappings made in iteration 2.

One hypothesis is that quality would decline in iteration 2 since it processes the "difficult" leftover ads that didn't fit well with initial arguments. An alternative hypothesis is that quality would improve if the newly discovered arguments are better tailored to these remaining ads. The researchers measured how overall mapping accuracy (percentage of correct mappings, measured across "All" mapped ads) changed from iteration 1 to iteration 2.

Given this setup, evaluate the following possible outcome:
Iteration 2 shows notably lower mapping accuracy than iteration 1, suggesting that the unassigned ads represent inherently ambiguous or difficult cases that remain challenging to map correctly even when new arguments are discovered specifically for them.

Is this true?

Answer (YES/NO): NO